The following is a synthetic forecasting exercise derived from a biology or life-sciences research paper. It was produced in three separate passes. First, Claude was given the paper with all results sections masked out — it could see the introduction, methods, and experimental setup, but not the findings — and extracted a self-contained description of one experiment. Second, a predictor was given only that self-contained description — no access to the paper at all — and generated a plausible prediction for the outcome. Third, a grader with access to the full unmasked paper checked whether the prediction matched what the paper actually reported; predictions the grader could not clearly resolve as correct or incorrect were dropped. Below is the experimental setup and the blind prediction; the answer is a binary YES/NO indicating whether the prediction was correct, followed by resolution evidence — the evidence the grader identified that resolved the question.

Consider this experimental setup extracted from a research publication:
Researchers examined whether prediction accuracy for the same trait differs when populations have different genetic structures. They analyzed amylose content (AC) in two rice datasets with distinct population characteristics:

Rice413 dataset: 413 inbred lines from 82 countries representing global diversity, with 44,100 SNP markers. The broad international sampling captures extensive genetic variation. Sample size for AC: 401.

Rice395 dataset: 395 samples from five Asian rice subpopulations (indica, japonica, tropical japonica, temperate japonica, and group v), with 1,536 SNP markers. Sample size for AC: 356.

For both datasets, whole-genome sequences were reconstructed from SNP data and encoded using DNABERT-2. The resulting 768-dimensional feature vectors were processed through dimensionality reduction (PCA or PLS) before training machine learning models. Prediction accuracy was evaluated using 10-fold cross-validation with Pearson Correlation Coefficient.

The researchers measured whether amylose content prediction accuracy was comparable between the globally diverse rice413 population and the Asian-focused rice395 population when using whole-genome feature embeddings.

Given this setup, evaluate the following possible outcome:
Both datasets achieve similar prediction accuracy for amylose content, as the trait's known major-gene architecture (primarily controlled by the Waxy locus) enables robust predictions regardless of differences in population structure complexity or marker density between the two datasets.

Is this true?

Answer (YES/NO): NO